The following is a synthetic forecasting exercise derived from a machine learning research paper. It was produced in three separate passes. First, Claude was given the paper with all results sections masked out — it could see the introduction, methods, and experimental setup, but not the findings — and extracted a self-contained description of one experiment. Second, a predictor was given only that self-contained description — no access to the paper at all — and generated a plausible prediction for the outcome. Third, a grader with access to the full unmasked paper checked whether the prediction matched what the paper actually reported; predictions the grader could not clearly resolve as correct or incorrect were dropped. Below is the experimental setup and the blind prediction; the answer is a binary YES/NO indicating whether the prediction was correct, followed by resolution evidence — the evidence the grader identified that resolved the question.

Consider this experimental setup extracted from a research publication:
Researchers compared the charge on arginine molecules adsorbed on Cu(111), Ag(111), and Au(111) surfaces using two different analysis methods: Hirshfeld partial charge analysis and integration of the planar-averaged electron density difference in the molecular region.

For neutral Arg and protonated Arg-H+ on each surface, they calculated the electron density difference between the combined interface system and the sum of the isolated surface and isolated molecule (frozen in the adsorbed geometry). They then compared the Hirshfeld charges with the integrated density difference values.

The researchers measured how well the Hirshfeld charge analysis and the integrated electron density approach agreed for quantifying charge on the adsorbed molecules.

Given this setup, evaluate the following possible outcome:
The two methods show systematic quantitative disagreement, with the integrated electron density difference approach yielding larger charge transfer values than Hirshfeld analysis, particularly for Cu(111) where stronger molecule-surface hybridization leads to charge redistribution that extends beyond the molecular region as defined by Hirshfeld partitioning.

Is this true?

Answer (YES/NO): NO